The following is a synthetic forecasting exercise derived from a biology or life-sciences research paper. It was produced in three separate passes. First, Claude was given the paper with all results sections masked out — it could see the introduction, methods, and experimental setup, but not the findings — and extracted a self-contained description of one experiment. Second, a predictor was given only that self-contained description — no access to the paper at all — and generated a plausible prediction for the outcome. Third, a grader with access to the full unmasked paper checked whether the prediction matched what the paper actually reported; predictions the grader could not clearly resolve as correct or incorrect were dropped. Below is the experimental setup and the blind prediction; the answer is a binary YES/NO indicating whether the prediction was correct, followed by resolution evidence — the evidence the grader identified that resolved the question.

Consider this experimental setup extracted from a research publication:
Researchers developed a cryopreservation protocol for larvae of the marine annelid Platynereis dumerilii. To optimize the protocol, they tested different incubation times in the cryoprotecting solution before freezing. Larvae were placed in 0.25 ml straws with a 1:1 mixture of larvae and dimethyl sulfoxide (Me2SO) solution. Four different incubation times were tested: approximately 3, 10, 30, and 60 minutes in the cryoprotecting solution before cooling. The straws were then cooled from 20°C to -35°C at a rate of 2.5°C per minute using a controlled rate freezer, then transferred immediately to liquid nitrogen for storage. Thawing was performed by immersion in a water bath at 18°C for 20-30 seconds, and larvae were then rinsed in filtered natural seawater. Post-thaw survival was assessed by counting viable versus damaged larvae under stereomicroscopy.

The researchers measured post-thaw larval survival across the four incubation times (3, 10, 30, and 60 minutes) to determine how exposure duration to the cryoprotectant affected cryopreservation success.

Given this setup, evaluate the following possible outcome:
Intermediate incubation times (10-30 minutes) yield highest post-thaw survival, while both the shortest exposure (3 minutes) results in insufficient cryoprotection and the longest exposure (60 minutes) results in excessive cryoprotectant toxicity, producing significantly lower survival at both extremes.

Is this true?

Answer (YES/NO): NO